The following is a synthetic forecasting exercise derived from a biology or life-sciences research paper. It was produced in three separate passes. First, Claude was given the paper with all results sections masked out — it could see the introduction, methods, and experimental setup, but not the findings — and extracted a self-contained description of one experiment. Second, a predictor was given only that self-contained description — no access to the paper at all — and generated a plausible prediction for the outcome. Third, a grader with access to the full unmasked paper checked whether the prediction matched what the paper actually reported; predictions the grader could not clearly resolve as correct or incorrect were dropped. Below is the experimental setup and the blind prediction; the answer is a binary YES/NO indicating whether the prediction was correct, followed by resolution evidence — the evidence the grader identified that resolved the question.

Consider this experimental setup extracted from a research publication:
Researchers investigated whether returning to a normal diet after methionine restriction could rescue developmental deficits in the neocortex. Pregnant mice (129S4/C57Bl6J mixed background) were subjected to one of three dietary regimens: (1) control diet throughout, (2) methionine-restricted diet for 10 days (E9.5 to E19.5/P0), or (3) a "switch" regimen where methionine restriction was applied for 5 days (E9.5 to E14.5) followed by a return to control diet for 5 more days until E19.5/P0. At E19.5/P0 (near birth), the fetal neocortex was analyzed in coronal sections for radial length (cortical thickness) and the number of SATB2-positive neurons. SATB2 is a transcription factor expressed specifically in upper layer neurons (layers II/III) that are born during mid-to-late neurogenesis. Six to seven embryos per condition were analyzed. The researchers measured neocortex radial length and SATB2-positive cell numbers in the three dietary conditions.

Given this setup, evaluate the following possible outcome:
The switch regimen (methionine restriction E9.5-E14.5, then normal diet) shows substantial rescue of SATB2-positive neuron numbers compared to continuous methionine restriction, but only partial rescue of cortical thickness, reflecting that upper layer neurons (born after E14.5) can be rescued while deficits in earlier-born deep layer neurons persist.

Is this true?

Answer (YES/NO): NO